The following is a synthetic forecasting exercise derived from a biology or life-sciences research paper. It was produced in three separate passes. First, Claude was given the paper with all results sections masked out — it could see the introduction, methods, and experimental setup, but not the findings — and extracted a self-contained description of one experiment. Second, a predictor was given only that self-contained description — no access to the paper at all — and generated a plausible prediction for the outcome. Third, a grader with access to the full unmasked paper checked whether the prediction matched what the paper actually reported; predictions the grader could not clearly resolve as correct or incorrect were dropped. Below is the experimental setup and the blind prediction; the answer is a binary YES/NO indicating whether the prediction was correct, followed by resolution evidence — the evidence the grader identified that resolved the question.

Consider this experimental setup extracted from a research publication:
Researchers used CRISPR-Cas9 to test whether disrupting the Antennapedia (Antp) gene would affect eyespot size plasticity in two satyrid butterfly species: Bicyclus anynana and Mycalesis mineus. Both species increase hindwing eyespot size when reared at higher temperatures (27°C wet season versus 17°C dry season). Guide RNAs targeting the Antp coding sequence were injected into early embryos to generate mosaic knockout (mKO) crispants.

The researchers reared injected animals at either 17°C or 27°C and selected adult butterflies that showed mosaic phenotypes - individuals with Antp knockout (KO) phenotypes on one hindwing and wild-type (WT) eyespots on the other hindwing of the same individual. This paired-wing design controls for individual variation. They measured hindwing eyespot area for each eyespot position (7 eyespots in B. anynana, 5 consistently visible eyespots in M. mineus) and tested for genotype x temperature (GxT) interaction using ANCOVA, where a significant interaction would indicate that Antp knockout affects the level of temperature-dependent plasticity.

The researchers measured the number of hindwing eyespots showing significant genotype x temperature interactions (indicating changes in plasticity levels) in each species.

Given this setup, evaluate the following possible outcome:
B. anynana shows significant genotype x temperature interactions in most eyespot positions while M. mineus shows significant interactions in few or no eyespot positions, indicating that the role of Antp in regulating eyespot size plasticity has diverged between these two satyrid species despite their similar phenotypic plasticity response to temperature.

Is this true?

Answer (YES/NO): YES